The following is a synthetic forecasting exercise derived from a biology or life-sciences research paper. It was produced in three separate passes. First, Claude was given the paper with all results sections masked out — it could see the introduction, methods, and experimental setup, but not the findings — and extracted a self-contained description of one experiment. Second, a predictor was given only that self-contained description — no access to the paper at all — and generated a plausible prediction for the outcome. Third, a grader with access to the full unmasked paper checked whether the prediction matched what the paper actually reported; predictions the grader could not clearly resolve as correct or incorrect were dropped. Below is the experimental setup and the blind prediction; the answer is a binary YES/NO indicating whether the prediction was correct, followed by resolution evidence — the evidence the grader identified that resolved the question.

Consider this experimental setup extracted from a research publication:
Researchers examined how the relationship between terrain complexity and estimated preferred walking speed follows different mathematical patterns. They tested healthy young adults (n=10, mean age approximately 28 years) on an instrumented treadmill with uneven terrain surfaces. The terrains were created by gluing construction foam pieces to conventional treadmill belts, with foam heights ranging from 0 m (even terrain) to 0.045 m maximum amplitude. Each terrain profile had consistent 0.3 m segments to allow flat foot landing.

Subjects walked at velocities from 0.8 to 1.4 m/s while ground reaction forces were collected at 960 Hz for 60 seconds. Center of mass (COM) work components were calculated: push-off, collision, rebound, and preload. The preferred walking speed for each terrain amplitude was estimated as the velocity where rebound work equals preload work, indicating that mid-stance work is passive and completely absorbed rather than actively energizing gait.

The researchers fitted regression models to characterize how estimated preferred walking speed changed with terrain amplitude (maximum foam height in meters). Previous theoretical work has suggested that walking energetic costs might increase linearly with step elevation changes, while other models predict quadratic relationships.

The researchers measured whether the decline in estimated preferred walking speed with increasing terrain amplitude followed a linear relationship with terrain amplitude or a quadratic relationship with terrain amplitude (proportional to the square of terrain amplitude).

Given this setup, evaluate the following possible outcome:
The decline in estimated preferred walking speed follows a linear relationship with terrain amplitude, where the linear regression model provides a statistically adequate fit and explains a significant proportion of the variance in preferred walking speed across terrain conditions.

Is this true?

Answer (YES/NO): NO